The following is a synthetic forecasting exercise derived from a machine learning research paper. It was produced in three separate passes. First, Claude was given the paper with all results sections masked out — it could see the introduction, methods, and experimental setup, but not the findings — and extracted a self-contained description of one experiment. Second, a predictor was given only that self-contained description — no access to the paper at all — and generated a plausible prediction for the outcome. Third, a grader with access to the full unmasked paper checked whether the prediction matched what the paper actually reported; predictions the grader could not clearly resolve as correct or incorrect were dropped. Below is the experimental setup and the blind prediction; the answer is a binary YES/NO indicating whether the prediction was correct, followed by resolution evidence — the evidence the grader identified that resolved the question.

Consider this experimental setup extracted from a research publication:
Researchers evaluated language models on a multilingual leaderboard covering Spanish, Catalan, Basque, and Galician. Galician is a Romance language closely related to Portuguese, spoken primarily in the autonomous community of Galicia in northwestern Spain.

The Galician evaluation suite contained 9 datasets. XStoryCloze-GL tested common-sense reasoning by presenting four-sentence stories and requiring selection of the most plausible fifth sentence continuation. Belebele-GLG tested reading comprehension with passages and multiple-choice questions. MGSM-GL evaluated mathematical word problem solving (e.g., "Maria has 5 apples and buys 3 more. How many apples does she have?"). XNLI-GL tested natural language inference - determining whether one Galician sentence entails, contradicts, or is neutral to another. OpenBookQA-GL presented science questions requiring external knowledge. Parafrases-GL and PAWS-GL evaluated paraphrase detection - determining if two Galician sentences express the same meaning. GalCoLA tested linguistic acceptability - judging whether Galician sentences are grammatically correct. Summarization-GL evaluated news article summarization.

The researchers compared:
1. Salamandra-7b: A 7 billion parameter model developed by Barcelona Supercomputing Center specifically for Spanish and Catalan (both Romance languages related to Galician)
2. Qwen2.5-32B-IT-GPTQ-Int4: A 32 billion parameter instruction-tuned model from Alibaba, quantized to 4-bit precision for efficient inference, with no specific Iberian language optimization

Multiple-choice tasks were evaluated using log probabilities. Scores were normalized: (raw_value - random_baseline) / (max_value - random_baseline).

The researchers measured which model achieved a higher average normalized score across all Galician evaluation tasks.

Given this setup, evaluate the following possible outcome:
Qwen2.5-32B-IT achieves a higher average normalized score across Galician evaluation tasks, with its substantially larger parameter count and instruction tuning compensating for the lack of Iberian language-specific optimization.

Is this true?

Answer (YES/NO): YES